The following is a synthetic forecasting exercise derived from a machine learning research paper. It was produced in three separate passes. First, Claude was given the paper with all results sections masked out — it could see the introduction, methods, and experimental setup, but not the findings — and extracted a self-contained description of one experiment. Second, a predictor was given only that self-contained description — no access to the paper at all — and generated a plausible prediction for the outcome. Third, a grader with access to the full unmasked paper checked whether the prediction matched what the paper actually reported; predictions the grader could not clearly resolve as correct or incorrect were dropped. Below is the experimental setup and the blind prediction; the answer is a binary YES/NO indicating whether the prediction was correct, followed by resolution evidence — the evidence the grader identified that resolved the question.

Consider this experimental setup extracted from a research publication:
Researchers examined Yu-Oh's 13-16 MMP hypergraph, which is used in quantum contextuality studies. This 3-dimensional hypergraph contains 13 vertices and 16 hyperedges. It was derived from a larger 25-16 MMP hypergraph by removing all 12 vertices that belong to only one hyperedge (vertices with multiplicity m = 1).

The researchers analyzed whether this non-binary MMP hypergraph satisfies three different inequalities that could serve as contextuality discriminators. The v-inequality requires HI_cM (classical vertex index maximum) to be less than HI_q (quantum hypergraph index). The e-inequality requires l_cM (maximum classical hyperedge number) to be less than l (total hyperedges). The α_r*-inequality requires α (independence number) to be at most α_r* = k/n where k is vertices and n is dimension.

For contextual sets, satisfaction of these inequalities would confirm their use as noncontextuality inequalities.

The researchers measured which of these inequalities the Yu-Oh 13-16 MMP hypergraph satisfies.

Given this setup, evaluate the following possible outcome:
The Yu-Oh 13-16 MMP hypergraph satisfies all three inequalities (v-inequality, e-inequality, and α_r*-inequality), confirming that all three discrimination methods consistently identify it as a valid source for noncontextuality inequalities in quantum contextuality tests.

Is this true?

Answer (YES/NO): YES